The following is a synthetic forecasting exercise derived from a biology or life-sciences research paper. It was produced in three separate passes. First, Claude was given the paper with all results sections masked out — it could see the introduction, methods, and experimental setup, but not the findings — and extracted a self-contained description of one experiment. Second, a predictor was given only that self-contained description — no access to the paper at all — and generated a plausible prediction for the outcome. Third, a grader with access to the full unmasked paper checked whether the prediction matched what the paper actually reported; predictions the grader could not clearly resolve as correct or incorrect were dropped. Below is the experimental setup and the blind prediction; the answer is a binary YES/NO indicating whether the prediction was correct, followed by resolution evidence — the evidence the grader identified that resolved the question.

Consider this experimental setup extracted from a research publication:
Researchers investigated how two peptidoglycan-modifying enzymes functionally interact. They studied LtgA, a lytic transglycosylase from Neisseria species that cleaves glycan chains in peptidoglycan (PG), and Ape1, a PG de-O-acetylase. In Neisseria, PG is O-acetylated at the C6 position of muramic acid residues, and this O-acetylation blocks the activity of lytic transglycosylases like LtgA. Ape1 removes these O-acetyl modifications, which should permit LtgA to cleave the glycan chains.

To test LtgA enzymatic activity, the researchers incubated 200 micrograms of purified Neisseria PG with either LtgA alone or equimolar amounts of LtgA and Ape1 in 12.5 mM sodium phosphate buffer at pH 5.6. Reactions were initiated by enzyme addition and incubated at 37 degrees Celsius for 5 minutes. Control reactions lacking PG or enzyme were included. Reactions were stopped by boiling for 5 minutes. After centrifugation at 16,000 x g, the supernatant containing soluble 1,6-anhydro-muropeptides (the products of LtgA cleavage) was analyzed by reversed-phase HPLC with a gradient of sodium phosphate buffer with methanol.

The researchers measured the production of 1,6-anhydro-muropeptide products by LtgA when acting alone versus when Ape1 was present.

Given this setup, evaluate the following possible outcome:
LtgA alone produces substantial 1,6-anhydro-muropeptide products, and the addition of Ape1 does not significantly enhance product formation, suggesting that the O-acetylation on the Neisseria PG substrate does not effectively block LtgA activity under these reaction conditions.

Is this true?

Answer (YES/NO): NO